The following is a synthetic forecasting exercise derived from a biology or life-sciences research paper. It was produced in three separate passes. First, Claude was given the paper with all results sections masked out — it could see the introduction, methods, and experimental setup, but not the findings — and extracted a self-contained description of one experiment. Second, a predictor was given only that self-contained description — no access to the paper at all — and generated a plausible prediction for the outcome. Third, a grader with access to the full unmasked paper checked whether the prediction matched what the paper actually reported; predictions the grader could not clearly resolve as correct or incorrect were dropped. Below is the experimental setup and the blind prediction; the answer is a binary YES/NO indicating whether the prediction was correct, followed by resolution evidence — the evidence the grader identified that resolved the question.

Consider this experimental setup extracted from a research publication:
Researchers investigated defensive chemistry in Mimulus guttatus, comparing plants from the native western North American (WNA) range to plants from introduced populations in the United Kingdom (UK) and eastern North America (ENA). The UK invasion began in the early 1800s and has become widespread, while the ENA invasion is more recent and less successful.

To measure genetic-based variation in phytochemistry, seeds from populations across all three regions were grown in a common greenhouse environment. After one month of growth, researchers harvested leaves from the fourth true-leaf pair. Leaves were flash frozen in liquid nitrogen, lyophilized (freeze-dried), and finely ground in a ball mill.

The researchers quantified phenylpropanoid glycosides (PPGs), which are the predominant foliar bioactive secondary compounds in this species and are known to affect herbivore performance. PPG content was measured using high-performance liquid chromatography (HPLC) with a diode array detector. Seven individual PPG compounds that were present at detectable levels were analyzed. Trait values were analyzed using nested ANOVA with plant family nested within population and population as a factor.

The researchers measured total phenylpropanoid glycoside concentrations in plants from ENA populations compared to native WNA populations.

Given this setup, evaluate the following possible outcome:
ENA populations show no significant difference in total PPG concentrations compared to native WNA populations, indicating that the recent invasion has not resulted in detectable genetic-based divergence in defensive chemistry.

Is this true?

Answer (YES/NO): NO